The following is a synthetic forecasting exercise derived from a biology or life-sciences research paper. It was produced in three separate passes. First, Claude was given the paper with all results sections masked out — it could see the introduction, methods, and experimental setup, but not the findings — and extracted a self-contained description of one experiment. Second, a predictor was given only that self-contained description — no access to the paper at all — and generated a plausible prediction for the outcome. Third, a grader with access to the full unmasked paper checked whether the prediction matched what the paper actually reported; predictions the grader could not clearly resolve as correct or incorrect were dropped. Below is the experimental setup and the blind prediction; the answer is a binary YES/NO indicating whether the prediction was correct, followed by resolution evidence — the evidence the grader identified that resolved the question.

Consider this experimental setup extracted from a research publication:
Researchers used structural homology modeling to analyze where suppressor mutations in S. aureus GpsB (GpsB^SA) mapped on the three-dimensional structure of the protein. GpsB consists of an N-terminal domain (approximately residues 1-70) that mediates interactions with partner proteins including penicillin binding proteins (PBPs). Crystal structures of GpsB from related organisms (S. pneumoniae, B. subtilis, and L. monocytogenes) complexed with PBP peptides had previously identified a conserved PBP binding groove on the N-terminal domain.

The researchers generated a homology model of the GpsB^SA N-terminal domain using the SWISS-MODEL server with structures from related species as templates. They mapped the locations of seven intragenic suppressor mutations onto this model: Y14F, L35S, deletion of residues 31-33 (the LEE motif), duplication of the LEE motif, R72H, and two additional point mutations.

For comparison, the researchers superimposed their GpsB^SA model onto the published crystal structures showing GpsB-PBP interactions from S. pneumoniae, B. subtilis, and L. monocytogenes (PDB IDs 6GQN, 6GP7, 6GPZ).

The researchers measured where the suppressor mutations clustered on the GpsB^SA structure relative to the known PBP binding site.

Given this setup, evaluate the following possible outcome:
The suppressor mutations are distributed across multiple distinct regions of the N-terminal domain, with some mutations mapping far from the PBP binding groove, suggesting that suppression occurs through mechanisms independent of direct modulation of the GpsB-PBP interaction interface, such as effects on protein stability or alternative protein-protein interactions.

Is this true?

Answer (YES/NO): YES